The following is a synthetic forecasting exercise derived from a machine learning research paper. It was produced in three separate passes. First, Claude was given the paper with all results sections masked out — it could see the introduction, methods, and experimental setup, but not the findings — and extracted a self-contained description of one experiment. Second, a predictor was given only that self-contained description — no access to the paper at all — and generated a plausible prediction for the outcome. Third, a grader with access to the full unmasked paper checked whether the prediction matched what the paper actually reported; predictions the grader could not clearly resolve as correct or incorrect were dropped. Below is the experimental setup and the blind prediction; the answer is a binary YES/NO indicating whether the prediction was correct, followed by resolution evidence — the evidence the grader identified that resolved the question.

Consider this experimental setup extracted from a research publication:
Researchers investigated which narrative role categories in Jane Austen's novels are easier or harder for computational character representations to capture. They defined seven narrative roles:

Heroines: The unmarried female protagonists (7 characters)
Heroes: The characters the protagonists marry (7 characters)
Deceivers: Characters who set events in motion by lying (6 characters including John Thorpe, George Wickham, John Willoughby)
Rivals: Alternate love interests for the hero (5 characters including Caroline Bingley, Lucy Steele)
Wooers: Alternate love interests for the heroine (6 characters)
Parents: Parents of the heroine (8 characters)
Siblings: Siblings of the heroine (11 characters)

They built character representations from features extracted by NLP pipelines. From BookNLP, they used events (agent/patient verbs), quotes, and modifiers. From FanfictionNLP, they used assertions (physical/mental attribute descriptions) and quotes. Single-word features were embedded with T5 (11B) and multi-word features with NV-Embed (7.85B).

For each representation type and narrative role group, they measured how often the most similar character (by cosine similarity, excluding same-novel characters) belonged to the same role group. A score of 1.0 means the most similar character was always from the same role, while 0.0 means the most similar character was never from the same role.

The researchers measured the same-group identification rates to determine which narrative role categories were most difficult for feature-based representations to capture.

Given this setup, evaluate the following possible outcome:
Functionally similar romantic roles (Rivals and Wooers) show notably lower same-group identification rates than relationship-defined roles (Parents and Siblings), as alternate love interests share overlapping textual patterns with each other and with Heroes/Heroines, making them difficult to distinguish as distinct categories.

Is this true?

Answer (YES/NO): NO